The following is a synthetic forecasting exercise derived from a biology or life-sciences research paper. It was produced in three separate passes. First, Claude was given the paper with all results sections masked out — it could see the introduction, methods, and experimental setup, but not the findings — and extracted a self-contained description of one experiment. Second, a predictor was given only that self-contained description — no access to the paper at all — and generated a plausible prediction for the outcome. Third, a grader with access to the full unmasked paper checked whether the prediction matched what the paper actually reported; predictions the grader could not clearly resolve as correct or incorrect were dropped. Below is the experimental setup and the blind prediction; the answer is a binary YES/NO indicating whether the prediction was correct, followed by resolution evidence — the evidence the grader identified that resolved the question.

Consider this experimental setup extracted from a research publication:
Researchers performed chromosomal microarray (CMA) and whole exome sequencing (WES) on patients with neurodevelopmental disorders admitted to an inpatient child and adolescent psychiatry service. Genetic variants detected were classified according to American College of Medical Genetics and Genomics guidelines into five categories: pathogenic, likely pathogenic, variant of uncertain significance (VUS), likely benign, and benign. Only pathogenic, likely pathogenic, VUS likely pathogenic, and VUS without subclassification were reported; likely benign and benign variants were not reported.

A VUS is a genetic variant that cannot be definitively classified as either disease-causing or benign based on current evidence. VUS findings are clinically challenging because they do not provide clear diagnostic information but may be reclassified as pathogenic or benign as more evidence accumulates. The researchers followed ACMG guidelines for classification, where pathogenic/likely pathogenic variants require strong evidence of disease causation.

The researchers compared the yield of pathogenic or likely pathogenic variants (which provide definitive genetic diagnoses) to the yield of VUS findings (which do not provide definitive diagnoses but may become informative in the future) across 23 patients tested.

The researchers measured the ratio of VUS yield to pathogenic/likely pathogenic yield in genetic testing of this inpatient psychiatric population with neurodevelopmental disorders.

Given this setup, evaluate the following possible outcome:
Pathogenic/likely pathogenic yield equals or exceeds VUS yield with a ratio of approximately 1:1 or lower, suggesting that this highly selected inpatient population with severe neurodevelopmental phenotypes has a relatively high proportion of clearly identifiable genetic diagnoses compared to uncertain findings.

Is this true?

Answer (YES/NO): NO